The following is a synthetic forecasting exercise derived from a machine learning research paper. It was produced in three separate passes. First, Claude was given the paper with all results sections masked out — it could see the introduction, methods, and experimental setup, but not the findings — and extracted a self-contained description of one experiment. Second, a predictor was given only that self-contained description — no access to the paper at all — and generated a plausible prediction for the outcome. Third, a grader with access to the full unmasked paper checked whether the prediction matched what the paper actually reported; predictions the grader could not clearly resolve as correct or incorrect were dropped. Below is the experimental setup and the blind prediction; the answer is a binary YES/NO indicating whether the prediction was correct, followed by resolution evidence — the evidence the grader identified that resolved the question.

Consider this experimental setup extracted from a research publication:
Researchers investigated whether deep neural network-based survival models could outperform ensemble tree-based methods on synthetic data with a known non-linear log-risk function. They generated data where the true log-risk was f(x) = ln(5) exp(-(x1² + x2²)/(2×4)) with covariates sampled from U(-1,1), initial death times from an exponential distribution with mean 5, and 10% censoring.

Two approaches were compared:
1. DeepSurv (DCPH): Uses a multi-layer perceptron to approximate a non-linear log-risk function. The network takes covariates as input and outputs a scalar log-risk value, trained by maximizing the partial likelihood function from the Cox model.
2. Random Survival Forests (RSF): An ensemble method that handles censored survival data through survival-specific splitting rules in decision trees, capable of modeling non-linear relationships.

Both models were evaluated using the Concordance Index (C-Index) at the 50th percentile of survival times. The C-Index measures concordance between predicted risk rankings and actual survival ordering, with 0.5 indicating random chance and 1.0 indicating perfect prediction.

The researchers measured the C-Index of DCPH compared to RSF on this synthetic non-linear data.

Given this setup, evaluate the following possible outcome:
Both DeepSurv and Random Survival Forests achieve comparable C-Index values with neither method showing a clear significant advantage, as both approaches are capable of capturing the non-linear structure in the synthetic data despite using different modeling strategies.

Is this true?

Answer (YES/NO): NO